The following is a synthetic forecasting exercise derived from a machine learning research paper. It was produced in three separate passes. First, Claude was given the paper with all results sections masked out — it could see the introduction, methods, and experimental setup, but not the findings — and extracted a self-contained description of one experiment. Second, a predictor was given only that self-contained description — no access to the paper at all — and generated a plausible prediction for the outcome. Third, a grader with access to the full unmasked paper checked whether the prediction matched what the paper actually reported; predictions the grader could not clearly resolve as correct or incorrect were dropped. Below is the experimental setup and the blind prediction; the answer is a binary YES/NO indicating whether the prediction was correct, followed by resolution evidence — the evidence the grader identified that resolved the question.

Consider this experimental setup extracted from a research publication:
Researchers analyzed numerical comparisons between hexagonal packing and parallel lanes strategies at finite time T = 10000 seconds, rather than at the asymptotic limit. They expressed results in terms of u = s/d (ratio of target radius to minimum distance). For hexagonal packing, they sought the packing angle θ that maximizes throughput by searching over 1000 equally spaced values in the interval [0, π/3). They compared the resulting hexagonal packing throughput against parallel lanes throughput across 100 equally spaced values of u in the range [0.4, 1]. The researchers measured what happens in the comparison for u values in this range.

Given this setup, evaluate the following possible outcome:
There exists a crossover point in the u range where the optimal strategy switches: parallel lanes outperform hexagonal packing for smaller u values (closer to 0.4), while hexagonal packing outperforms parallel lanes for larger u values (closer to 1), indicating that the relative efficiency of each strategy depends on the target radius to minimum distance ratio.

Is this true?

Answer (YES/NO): NO